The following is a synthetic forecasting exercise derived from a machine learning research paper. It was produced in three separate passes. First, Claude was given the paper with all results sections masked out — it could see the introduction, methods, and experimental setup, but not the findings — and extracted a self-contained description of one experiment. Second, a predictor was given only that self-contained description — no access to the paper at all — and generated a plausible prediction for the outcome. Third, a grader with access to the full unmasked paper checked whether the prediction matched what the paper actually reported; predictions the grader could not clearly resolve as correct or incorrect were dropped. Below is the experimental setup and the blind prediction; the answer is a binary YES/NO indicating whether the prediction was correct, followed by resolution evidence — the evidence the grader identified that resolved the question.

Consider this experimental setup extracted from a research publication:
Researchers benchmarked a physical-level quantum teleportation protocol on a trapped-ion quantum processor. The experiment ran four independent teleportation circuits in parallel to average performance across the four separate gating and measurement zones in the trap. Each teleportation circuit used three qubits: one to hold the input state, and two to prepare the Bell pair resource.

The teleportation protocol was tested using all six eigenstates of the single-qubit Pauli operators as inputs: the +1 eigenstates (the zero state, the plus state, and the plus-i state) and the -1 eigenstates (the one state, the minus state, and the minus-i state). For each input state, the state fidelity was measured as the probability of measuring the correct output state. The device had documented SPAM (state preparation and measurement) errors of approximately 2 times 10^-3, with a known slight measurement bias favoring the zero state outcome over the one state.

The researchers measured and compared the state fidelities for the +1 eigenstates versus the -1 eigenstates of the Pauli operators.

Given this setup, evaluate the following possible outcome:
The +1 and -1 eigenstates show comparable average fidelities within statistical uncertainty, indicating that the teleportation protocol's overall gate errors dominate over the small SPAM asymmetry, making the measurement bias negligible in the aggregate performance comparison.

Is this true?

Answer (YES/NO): NO